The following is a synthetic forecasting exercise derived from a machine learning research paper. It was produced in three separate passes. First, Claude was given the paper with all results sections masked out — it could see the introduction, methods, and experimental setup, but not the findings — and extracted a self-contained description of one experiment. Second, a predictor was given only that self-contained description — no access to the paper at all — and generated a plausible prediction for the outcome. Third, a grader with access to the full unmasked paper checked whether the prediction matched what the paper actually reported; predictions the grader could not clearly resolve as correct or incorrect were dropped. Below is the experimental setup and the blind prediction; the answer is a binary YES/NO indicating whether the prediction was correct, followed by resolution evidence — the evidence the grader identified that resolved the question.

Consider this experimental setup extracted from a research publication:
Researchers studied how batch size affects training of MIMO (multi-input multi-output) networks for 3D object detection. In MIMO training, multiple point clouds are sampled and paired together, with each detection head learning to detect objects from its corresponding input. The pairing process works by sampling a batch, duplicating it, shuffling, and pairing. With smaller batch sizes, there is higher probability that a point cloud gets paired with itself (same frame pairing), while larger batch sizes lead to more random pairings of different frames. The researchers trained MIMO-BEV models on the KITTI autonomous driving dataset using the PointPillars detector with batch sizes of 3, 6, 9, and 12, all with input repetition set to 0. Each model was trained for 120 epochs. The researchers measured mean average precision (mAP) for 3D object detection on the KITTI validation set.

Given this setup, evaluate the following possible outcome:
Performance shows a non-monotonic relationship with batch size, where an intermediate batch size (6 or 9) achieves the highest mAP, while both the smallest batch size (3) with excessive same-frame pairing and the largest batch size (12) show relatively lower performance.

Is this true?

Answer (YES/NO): NO